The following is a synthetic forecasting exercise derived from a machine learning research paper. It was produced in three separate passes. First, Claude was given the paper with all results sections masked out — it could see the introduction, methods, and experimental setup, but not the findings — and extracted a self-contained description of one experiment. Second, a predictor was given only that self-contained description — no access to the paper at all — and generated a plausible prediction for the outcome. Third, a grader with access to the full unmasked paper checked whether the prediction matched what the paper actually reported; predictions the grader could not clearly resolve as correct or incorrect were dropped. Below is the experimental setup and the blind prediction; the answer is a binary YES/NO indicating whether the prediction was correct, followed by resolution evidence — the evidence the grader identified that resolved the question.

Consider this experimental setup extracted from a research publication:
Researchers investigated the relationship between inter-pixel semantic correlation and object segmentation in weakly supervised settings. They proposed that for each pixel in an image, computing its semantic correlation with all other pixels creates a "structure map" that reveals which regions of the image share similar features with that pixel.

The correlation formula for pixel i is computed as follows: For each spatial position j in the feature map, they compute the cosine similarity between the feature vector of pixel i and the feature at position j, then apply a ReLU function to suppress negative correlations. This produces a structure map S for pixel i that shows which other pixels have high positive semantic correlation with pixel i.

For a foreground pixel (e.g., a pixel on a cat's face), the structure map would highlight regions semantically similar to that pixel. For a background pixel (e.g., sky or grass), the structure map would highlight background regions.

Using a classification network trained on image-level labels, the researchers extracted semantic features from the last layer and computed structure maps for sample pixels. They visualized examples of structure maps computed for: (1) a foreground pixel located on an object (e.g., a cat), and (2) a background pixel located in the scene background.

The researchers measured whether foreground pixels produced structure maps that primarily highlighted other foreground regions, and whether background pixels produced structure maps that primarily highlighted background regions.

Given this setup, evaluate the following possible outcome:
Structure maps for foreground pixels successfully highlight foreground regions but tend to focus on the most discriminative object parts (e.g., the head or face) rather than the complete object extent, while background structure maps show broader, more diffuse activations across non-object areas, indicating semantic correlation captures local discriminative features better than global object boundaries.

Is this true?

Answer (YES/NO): NO